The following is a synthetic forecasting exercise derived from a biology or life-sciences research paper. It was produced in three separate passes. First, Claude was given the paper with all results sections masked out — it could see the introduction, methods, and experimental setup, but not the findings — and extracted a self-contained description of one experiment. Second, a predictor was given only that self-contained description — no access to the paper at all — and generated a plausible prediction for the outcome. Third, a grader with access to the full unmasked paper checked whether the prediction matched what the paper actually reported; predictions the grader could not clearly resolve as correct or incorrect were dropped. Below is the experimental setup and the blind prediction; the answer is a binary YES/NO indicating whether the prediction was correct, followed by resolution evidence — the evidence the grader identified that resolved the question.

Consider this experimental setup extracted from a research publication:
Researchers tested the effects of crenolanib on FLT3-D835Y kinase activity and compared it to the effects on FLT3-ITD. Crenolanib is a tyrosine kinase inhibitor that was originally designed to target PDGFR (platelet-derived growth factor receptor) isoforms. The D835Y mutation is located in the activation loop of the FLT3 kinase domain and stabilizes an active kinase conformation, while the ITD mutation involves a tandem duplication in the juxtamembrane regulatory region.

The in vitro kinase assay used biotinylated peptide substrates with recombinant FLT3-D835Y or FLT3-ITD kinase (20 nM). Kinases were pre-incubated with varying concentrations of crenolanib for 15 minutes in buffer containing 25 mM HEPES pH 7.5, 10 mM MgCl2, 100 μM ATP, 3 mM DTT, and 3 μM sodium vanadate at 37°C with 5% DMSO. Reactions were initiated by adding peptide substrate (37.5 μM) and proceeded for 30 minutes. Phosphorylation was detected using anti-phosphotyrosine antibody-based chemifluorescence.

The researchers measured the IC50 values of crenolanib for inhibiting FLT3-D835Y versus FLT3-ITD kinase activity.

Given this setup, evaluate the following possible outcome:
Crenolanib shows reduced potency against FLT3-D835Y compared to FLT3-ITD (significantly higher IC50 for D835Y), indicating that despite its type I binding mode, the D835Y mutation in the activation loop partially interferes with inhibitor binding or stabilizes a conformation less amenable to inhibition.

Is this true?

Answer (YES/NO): NO